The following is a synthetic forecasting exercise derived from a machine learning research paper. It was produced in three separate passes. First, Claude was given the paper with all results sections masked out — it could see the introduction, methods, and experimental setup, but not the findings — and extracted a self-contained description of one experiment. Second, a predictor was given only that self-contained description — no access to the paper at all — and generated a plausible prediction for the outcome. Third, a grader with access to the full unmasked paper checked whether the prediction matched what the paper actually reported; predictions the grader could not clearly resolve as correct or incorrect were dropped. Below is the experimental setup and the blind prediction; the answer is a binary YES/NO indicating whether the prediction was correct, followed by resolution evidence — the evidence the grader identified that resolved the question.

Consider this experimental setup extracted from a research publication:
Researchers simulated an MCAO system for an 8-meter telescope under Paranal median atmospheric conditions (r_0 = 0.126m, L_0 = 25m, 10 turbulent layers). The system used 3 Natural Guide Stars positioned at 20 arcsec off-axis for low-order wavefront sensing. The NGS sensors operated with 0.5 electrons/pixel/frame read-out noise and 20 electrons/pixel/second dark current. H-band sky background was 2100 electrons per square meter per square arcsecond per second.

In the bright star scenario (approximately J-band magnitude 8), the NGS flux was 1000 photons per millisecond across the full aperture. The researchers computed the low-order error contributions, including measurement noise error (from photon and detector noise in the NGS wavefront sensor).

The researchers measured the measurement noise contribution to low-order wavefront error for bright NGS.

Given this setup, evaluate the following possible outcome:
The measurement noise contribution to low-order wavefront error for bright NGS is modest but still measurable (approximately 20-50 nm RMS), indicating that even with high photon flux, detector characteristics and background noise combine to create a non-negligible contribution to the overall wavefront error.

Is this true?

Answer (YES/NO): NO